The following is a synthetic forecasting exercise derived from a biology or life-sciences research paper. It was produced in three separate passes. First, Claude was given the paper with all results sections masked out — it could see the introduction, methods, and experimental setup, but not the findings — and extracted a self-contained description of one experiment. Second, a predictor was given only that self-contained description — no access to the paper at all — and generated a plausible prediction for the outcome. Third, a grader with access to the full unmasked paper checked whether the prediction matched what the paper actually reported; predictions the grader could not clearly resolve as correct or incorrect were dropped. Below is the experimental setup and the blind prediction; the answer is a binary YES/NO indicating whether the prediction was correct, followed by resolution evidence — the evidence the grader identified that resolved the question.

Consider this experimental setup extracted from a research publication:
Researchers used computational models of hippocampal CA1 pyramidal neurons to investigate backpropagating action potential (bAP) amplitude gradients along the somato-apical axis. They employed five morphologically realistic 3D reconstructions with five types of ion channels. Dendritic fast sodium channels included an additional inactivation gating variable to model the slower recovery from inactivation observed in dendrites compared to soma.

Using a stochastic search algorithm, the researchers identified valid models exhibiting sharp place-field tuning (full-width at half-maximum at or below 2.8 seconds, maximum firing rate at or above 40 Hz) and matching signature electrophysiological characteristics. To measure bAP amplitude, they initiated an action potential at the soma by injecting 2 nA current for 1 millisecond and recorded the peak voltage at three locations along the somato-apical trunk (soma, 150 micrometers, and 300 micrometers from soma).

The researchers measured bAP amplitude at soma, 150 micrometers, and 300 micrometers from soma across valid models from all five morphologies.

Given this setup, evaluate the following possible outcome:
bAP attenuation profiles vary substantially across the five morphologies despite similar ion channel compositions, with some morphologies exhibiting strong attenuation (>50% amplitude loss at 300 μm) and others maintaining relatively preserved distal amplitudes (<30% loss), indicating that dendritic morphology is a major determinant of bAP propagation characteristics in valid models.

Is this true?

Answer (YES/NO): NO